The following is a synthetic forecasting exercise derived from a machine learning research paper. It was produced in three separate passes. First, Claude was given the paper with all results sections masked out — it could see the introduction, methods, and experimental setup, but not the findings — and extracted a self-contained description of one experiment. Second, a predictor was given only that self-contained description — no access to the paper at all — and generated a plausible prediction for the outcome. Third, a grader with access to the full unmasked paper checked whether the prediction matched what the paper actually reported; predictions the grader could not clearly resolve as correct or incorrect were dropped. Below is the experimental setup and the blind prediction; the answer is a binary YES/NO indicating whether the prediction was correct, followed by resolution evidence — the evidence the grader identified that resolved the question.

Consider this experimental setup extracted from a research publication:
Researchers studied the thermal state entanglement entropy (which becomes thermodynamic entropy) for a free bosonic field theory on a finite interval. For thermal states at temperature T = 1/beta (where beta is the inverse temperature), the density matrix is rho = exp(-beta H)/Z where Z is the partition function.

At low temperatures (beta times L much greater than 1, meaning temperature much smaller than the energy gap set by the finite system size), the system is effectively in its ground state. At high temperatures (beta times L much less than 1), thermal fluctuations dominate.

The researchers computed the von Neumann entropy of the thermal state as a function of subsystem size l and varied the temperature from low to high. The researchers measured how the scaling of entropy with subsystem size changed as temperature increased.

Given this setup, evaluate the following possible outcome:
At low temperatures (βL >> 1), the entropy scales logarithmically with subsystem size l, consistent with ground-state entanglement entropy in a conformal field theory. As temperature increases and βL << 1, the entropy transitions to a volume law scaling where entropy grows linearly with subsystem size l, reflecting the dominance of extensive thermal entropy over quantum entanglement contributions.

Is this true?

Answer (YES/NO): NO